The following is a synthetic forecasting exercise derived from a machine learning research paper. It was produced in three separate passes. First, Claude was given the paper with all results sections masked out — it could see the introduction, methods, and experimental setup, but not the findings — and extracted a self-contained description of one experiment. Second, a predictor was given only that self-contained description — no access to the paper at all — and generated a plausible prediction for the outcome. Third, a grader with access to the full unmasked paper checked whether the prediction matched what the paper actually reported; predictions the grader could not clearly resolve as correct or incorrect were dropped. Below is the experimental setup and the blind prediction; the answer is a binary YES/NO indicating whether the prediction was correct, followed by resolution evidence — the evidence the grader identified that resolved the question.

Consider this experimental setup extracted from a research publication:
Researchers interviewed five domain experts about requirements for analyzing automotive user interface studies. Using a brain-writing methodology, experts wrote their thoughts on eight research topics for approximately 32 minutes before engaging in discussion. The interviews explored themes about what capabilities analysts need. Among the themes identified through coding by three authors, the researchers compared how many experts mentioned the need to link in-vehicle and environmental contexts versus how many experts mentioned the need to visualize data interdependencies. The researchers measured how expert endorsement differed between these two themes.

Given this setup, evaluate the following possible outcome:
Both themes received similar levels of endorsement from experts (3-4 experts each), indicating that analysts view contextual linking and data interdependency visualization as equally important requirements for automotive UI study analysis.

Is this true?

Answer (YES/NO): NO